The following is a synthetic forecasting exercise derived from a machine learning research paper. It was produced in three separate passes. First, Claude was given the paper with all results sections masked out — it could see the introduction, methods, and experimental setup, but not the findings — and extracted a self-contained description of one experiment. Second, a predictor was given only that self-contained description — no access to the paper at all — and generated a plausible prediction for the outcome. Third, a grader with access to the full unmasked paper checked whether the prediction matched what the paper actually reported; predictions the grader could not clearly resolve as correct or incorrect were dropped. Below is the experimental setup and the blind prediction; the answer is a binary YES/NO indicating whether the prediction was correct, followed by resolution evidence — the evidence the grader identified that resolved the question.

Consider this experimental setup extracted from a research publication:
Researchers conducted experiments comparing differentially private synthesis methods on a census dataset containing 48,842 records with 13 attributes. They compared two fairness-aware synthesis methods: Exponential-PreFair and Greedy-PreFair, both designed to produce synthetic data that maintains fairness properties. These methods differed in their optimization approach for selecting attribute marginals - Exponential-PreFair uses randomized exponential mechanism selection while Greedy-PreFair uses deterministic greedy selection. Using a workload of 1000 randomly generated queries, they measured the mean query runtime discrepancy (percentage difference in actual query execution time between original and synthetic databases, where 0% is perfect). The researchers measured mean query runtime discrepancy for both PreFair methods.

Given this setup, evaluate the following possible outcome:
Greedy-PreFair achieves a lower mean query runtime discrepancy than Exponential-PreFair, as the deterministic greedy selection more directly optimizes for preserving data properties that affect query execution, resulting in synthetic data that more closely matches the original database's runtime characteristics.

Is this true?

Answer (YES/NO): YES